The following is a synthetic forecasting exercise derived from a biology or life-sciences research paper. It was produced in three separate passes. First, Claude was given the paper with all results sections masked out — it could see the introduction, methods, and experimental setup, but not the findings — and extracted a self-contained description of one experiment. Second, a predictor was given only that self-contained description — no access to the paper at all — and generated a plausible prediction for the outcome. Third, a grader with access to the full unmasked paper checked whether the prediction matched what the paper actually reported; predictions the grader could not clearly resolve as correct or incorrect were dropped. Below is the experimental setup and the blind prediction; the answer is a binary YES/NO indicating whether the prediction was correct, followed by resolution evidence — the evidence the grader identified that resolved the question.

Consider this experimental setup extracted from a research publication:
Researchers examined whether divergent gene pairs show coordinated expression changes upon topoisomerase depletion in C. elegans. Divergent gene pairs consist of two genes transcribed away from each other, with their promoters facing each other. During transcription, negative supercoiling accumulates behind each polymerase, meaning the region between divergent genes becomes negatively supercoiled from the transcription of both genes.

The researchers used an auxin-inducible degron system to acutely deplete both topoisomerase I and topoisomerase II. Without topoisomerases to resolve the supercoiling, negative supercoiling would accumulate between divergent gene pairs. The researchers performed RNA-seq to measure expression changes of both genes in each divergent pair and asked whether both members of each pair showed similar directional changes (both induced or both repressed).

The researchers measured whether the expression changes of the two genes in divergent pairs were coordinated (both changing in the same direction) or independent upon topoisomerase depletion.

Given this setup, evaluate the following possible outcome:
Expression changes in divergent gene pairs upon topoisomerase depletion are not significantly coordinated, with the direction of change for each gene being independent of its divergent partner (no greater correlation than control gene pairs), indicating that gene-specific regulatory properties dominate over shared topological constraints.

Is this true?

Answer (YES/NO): NO